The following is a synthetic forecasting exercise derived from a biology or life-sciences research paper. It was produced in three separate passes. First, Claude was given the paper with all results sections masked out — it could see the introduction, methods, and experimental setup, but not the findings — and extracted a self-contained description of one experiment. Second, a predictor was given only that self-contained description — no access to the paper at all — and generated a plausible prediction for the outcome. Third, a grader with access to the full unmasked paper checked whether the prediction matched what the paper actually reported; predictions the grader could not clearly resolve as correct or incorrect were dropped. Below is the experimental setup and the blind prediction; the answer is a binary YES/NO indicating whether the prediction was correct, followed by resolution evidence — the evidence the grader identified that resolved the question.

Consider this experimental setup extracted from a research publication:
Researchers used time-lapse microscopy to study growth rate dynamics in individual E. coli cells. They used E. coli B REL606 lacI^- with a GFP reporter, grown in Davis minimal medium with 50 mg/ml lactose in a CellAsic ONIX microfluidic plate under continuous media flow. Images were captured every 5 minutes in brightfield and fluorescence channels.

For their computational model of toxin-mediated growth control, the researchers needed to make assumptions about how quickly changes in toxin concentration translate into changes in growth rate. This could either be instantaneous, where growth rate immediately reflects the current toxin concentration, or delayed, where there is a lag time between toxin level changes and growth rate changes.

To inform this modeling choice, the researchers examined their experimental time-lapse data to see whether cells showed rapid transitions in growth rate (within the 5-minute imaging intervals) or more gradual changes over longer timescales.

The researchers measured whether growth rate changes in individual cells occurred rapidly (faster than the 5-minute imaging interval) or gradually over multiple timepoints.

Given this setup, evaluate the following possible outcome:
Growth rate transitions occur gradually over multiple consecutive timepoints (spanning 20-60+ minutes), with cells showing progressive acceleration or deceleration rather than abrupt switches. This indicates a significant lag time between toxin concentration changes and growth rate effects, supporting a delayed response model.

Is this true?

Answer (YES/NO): NO